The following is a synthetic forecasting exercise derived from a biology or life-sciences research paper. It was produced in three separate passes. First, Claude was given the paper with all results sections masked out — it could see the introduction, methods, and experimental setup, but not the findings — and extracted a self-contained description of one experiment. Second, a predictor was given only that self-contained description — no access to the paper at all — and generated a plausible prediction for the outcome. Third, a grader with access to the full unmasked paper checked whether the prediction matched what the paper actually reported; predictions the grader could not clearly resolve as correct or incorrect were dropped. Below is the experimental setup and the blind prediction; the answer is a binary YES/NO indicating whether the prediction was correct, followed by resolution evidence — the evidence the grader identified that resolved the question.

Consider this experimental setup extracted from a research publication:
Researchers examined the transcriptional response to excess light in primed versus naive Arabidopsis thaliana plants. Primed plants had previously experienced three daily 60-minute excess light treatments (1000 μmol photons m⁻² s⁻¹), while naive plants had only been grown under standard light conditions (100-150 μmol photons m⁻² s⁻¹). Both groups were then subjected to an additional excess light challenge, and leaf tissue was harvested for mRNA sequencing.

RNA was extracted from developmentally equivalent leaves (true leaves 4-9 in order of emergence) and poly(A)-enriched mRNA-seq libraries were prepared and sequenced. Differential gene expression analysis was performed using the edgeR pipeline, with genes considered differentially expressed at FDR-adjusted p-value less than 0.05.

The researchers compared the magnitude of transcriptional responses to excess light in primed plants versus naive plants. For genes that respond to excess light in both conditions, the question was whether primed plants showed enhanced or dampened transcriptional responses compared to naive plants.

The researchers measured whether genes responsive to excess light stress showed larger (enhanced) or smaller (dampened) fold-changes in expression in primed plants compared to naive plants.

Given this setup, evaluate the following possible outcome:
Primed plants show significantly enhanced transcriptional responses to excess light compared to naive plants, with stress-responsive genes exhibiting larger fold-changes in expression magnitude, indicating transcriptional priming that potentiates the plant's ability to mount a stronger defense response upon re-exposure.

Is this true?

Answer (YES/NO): NO